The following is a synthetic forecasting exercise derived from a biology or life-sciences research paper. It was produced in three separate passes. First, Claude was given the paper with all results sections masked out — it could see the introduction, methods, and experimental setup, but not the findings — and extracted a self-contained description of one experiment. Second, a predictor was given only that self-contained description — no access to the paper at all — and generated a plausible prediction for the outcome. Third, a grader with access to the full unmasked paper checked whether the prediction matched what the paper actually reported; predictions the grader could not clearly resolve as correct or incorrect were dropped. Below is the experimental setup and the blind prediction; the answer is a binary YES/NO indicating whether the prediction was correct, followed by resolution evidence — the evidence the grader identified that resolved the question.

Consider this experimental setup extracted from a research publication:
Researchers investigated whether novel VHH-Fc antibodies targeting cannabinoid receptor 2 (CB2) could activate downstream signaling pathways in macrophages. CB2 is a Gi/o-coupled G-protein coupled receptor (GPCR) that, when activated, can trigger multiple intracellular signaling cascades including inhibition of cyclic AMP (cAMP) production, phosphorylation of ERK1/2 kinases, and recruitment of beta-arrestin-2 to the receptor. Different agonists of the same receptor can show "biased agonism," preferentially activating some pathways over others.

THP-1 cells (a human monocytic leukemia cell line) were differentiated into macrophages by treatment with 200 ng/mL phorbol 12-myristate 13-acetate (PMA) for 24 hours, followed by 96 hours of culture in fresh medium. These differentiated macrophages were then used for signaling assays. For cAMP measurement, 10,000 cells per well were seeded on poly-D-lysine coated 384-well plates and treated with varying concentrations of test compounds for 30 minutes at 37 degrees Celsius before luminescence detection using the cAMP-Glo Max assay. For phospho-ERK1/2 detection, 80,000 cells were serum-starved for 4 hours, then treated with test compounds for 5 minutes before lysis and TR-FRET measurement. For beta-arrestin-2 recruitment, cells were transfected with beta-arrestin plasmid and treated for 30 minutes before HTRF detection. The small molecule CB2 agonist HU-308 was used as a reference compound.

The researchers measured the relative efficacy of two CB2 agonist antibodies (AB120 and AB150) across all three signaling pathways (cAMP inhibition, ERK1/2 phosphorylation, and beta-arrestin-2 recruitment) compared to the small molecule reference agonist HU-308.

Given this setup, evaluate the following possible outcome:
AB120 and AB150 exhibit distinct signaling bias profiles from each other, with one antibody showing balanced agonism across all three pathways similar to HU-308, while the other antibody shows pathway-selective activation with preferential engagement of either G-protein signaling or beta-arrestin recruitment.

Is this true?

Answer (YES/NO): NO